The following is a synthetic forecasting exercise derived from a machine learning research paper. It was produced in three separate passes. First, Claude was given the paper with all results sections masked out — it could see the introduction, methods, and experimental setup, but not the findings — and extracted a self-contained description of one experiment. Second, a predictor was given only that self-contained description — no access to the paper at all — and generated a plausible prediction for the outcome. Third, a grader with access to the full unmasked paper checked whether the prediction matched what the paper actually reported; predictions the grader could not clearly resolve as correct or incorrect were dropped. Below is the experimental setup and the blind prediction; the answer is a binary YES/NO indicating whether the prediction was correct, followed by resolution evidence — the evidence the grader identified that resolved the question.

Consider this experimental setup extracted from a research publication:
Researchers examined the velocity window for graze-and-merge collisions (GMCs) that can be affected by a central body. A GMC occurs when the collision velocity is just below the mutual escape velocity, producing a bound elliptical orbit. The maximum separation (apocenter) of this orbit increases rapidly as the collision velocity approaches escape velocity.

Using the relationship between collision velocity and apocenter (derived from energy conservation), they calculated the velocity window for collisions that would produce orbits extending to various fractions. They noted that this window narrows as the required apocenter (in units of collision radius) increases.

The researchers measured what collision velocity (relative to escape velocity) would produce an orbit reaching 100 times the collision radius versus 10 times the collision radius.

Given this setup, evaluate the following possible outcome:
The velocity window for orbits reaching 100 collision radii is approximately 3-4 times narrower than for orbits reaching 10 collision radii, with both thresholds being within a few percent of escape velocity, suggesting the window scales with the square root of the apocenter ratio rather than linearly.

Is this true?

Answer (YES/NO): NO